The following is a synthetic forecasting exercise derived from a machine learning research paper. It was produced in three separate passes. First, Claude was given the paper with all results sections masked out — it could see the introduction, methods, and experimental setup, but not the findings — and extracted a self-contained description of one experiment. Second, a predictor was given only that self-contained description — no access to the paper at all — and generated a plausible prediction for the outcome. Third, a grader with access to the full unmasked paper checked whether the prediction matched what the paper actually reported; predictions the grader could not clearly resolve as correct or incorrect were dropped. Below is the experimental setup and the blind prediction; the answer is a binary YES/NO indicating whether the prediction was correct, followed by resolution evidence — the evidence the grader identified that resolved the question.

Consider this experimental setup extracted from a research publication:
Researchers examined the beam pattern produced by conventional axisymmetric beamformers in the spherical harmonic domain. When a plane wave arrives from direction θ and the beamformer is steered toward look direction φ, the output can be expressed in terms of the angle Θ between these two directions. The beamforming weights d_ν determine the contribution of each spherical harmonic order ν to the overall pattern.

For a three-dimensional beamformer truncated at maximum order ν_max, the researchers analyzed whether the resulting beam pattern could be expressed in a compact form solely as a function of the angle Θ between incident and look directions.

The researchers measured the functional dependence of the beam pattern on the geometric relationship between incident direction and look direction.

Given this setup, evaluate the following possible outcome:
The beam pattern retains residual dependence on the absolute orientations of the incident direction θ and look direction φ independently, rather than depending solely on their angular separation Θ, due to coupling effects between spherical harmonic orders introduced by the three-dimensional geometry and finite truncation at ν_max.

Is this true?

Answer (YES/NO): NO